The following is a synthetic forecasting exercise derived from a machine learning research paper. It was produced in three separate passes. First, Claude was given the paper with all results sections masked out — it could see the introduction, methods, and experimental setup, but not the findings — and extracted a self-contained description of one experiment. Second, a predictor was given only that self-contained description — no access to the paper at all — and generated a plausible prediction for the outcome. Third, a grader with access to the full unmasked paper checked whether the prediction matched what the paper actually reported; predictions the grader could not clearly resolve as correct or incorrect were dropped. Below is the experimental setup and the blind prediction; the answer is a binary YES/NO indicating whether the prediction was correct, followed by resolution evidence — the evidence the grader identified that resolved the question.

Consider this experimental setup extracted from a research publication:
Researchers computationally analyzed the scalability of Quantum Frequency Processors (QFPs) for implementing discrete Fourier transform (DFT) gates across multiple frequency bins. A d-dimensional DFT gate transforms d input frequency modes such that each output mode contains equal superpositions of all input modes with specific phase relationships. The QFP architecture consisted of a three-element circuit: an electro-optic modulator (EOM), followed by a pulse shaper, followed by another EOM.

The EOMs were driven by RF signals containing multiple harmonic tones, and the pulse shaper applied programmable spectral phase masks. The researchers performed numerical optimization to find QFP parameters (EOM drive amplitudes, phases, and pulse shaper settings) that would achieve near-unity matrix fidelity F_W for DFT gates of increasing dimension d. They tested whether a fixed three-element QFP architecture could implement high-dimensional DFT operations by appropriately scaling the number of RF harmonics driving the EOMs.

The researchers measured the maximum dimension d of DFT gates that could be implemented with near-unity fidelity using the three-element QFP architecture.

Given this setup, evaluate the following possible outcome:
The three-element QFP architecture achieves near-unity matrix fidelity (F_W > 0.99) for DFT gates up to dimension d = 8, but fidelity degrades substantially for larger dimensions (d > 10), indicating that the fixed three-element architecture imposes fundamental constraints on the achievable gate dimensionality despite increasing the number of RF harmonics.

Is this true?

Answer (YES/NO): NO